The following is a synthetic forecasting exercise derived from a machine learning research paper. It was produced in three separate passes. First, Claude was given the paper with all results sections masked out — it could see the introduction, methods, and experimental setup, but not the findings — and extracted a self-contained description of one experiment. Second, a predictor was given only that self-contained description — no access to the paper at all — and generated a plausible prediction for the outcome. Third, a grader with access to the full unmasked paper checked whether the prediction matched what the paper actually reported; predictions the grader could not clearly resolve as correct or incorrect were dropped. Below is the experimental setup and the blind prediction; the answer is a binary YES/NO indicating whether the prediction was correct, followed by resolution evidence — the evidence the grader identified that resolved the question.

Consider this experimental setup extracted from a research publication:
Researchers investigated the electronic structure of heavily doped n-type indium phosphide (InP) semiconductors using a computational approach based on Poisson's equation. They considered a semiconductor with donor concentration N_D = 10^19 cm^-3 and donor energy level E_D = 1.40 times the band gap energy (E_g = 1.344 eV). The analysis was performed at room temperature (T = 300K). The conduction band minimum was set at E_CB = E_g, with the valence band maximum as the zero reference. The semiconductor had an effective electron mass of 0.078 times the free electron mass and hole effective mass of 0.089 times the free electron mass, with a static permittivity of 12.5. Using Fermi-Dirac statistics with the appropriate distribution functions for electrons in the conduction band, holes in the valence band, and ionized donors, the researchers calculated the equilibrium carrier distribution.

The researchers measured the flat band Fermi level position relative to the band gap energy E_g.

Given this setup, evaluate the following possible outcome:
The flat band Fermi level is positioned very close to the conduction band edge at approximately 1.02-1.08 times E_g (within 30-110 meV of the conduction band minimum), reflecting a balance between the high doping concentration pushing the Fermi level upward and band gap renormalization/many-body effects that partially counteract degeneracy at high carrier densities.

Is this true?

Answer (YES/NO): NO